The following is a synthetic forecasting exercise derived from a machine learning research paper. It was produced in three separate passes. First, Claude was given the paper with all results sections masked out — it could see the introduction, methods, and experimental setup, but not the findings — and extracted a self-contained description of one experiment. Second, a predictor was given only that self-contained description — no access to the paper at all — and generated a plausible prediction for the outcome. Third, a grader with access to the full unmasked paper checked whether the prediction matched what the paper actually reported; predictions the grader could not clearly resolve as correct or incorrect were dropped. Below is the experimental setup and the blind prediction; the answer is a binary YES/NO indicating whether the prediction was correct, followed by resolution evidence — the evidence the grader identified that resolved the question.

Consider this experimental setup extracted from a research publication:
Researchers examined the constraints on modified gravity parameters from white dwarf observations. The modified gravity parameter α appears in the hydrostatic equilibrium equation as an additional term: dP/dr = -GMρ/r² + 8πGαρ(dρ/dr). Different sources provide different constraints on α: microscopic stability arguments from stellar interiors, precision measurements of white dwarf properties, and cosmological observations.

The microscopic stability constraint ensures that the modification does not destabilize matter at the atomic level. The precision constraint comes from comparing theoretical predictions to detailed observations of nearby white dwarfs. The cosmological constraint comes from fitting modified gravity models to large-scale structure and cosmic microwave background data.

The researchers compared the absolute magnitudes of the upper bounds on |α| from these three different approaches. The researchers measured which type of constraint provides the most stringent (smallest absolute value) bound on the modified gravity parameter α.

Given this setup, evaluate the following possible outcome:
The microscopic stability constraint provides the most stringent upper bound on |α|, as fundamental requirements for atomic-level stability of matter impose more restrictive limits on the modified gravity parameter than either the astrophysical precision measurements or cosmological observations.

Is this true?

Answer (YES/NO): YES